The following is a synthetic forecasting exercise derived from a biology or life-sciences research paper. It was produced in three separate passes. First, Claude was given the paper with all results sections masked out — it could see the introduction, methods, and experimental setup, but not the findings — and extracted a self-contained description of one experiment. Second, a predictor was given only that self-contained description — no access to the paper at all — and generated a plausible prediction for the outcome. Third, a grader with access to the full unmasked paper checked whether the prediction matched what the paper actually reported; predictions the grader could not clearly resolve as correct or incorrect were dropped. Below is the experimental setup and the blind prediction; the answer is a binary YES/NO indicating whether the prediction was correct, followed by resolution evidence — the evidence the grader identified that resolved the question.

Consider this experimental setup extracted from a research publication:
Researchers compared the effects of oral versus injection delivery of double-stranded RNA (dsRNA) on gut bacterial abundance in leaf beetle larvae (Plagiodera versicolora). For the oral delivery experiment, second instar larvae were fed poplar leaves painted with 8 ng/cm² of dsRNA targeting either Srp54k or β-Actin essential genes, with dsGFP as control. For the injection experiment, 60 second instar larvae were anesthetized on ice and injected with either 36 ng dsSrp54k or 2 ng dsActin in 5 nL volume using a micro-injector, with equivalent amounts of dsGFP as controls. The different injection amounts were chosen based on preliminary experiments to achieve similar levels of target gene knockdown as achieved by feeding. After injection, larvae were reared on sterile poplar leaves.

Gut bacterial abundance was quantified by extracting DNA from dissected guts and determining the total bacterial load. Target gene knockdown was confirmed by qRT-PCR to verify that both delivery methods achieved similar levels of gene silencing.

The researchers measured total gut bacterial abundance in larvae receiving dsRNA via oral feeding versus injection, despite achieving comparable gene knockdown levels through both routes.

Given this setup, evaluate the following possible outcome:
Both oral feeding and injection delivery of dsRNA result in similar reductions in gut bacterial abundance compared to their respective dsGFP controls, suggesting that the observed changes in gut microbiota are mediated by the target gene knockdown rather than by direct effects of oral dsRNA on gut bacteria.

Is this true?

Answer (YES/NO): NO